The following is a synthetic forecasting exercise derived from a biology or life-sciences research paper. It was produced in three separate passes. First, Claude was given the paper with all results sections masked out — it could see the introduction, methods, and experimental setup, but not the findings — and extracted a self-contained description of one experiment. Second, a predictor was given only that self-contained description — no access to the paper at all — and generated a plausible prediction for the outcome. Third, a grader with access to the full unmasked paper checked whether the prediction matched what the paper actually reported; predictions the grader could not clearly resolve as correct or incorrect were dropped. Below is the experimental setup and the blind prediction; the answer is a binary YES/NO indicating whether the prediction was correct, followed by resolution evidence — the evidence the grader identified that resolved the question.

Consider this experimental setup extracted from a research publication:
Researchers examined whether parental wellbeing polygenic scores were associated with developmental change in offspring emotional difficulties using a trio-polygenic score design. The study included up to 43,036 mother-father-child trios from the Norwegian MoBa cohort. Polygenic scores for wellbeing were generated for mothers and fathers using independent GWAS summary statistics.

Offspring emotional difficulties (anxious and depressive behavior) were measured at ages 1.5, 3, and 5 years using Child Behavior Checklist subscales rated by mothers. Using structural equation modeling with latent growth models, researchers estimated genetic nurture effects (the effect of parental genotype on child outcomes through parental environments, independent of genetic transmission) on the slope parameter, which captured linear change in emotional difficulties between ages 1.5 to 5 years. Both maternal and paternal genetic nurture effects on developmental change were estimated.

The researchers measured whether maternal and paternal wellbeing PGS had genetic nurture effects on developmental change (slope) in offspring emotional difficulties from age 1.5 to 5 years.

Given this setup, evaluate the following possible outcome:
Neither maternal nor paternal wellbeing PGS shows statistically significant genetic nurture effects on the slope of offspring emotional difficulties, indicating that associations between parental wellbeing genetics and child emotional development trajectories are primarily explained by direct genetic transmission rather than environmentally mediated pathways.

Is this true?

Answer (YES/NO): NO